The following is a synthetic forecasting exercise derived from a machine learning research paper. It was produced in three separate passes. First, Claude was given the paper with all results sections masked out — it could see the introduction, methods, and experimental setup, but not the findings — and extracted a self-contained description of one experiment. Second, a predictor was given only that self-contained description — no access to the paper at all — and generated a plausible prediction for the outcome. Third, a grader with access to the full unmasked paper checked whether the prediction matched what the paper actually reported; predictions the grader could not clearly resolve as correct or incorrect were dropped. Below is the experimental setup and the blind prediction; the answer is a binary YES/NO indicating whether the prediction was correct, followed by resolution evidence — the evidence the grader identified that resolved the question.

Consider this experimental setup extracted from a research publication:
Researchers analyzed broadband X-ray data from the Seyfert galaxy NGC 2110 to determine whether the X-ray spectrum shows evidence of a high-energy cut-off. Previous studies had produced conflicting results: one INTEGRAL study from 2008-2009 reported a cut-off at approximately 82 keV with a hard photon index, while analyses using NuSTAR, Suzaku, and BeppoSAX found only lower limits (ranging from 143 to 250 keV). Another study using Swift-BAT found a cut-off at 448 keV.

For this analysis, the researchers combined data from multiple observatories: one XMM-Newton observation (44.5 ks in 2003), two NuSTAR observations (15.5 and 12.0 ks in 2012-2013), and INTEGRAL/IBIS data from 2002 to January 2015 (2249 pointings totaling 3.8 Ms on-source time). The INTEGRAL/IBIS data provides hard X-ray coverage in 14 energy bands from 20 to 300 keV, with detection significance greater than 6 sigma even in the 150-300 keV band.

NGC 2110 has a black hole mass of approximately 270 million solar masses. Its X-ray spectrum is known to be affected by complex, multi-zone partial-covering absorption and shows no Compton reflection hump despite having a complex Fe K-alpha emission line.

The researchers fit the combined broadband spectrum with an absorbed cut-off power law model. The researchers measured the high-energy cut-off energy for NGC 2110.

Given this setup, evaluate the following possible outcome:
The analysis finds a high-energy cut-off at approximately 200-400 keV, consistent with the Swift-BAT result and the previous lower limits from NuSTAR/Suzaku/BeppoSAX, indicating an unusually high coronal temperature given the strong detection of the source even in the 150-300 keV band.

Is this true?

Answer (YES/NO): YES